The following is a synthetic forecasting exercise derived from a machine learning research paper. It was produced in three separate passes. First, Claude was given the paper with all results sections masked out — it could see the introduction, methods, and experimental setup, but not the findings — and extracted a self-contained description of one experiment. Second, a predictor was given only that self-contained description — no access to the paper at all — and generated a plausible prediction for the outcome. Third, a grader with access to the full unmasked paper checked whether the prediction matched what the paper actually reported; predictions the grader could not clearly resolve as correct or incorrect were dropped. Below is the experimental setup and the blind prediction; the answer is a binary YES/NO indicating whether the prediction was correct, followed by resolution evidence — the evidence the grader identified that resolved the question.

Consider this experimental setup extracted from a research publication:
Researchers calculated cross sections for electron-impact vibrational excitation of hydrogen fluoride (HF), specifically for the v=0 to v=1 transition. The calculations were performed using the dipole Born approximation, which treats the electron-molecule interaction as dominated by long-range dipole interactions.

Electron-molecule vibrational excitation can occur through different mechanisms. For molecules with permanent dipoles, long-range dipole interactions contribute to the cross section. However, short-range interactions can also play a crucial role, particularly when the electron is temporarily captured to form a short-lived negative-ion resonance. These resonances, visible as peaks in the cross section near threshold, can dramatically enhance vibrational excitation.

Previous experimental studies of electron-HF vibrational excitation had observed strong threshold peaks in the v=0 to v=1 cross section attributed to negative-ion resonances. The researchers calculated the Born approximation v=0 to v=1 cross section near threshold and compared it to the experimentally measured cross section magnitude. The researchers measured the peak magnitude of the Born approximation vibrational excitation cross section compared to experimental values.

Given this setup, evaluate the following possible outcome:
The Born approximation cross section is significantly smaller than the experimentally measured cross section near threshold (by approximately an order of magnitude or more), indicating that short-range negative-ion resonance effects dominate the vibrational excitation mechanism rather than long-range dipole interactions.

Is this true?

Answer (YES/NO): YES